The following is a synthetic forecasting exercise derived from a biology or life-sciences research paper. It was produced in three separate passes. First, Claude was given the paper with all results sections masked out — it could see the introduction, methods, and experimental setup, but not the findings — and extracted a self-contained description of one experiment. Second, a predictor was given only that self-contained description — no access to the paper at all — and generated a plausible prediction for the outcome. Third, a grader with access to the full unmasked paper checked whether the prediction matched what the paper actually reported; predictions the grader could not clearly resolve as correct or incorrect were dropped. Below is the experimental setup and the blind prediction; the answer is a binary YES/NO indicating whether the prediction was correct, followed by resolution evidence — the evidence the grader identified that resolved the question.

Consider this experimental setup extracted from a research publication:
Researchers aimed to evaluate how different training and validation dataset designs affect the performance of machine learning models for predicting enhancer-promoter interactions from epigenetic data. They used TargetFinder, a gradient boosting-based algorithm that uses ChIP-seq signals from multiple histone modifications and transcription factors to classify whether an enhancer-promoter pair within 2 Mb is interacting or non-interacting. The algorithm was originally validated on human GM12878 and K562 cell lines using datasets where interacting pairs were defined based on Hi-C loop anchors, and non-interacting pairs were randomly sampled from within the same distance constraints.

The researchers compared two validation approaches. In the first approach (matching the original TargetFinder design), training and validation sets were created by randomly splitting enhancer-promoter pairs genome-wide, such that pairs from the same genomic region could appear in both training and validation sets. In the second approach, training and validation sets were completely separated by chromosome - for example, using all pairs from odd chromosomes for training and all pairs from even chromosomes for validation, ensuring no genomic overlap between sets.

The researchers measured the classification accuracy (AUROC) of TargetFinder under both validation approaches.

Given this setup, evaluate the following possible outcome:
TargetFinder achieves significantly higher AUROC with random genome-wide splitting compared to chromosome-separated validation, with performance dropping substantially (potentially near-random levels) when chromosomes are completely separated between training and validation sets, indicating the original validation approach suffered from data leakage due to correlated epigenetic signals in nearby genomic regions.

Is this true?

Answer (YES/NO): YES